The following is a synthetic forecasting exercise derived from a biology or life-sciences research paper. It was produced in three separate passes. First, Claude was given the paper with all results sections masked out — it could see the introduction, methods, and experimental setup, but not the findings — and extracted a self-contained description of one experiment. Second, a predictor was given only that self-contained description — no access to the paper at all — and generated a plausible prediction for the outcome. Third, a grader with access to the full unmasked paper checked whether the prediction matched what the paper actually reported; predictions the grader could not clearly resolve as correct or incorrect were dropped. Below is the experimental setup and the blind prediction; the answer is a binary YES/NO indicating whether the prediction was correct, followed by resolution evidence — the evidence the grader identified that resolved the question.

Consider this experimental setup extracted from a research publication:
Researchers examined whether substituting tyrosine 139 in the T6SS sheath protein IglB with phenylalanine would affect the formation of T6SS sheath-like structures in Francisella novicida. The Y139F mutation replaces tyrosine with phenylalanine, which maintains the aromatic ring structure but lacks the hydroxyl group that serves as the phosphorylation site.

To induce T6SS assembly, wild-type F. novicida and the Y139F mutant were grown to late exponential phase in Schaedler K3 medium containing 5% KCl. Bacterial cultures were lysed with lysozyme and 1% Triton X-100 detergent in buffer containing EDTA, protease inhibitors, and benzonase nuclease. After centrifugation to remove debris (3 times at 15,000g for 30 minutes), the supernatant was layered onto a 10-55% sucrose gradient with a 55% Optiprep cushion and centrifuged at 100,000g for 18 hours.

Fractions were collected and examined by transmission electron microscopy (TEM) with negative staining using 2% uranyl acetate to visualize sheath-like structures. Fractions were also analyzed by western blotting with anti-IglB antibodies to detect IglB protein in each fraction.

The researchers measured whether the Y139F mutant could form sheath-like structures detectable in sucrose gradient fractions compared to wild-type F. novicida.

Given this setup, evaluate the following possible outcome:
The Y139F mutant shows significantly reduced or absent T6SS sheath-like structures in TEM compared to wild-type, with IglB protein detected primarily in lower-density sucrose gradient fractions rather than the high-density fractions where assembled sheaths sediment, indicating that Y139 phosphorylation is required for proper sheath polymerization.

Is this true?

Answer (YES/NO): NO